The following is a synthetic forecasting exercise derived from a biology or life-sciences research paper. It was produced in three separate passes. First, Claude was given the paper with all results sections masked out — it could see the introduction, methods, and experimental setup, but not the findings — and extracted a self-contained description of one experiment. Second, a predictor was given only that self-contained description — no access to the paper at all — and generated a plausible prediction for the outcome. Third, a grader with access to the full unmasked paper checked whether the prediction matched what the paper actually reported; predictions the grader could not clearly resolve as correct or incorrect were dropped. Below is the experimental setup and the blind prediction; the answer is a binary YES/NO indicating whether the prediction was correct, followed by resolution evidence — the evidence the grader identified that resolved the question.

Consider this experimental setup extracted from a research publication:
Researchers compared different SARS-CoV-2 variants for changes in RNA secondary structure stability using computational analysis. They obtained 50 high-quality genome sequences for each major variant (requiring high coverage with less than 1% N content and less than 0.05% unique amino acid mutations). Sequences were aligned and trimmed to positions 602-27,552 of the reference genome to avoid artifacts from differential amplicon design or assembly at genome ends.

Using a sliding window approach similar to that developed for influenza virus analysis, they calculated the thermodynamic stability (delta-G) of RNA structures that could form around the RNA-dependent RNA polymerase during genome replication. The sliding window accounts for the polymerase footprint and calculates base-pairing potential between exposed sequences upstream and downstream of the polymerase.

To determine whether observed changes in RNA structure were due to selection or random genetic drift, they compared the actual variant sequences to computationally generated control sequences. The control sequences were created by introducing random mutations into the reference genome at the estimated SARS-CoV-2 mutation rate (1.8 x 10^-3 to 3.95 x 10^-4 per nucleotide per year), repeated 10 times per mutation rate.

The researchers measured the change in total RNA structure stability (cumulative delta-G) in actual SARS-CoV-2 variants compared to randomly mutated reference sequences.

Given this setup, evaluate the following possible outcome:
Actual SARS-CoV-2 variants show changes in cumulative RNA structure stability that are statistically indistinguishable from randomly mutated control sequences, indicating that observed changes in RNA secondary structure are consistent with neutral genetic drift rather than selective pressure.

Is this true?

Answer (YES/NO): NO